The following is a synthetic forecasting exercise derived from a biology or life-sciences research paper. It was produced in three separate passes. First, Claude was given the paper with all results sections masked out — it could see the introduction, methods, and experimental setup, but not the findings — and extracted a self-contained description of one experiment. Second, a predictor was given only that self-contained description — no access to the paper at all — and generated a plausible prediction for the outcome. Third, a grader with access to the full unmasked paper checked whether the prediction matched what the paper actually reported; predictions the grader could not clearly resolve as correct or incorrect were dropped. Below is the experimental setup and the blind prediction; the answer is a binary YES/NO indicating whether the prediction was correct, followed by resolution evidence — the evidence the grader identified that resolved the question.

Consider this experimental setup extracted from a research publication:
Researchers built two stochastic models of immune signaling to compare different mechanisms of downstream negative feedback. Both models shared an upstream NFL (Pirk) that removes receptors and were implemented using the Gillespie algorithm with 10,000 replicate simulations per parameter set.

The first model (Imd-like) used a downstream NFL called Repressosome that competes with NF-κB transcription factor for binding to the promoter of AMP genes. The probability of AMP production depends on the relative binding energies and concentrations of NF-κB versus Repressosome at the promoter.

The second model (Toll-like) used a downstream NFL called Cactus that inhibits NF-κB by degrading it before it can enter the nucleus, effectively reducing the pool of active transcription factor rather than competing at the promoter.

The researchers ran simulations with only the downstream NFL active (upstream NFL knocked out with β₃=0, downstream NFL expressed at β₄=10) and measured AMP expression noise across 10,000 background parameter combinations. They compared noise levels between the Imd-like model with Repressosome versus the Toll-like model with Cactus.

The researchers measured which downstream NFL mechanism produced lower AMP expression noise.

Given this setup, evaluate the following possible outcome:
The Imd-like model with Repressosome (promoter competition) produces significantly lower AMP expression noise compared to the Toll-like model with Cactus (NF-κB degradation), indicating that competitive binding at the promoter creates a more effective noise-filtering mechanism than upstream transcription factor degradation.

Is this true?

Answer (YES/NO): NO